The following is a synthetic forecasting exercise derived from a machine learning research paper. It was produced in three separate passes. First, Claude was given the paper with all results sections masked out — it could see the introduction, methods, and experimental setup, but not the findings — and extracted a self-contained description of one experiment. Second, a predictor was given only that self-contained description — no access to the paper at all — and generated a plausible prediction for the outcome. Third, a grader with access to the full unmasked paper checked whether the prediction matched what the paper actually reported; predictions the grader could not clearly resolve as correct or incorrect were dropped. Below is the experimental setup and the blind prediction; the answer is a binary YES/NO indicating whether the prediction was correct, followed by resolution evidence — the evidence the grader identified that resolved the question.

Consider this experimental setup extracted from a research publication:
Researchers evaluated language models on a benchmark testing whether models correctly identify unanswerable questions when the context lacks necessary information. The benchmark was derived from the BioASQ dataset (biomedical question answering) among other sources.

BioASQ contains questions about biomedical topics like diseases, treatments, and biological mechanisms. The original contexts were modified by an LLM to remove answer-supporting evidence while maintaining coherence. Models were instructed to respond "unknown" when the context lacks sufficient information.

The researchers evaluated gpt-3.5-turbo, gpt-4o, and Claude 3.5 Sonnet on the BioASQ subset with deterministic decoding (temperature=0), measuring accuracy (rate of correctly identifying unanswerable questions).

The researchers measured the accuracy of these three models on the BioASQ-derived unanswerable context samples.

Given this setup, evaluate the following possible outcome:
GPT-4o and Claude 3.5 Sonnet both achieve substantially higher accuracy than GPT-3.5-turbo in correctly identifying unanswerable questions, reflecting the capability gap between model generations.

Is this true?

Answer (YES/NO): YES